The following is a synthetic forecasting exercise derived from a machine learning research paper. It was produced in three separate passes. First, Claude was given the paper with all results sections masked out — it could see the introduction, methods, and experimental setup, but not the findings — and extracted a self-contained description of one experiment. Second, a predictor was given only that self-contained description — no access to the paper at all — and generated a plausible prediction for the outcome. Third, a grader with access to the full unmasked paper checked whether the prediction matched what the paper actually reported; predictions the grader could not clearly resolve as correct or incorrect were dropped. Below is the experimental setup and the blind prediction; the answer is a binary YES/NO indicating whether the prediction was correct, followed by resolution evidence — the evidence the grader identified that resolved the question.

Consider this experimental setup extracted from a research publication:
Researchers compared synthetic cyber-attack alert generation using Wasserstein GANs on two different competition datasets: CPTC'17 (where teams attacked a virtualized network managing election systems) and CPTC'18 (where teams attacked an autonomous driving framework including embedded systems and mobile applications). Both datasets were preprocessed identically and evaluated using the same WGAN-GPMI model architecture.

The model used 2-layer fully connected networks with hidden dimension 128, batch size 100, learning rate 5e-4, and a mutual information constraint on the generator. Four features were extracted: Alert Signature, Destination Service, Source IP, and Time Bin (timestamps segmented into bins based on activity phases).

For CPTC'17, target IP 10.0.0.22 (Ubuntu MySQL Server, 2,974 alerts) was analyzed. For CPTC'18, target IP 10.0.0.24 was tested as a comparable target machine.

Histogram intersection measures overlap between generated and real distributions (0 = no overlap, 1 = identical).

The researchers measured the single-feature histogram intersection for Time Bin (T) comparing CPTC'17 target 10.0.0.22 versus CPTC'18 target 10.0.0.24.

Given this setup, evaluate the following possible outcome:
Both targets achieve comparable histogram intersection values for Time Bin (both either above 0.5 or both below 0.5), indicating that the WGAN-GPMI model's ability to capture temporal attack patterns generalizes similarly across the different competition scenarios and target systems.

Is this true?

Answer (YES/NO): YES